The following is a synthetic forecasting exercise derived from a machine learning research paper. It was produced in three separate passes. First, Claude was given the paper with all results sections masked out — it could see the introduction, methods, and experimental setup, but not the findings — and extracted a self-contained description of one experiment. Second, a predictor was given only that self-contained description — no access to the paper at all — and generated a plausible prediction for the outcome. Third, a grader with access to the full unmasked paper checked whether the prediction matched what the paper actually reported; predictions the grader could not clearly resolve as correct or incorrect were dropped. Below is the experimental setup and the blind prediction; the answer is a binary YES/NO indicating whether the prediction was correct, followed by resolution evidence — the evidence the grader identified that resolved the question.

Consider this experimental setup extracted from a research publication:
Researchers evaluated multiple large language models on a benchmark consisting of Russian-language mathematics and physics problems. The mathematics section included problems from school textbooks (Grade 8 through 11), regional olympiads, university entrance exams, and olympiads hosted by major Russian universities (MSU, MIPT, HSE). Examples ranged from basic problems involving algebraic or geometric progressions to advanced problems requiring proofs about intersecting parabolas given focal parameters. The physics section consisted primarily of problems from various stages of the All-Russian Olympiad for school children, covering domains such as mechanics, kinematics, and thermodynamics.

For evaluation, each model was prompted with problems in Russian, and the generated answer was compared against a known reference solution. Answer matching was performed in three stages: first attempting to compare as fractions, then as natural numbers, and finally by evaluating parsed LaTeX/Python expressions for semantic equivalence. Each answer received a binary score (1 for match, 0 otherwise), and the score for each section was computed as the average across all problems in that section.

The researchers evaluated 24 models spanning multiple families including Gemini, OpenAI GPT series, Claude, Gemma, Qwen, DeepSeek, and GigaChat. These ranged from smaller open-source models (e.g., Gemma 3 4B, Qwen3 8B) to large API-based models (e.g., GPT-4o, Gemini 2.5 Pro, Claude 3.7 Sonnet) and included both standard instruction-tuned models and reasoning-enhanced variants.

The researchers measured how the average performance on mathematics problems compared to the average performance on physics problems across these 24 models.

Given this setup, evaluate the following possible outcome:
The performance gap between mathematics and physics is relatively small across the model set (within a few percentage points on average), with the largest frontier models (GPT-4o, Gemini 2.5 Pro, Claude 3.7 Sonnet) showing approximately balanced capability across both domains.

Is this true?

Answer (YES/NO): NO